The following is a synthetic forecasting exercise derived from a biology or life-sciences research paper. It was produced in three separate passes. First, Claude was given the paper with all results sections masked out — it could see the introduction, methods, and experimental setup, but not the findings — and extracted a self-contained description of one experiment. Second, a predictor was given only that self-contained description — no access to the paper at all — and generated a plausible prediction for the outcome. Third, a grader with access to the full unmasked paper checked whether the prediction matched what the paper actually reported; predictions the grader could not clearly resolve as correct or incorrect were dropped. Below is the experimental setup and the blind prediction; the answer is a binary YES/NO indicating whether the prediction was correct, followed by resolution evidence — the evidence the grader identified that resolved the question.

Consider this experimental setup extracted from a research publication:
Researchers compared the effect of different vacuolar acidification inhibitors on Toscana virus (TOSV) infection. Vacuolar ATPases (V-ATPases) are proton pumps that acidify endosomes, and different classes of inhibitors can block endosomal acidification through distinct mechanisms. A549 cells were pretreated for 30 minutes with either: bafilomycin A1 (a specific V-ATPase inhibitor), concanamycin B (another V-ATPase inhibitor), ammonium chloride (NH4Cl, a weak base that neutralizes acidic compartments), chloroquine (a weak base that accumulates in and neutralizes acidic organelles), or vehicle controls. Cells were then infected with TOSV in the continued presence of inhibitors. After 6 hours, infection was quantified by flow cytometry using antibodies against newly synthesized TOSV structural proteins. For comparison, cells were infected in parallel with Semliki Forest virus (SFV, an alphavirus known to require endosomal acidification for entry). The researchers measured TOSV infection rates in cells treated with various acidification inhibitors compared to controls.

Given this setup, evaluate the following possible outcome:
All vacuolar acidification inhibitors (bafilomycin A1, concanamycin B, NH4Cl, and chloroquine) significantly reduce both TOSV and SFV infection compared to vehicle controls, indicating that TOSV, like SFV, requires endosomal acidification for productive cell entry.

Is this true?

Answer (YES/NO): NO